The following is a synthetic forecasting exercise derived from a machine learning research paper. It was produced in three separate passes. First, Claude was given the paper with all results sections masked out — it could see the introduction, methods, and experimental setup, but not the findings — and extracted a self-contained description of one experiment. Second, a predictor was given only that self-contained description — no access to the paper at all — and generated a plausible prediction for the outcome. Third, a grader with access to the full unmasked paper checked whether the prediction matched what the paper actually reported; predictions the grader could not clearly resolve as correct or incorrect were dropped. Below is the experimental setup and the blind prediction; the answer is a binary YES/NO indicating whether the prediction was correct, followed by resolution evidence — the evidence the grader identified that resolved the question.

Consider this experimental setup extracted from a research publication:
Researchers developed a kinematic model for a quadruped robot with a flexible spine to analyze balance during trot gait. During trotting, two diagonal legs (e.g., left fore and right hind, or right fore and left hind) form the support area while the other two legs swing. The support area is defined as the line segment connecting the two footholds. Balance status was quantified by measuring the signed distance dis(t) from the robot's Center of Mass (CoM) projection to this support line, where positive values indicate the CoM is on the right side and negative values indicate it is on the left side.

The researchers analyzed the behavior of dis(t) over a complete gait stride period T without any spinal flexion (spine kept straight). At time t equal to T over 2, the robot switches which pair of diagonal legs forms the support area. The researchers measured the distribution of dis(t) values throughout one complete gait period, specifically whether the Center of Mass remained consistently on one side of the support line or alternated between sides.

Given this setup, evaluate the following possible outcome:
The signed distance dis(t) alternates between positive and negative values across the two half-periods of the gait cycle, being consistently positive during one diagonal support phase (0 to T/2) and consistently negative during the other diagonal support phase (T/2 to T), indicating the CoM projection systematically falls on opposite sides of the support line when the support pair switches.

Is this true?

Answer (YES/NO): NO